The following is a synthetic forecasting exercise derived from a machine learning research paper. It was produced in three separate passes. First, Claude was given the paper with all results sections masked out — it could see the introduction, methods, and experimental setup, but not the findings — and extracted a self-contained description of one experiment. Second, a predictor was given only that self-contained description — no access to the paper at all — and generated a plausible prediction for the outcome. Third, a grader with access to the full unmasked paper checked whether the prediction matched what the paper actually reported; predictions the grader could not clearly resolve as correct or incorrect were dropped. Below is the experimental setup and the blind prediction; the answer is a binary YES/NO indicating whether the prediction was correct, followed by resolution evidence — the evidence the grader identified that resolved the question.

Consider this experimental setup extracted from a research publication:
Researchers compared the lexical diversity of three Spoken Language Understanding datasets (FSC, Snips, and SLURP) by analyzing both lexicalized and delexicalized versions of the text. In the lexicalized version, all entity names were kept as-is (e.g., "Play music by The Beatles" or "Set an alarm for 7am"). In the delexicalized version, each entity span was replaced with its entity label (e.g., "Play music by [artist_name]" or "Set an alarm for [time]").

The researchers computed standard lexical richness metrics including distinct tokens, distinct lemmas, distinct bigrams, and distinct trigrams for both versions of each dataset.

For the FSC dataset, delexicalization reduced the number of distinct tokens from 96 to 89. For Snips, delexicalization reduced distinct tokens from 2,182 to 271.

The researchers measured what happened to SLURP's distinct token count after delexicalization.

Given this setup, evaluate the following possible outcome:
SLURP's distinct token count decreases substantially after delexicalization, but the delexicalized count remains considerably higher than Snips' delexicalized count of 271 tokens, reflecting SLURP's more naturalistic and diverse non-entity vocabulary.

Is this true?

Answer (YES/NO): YES